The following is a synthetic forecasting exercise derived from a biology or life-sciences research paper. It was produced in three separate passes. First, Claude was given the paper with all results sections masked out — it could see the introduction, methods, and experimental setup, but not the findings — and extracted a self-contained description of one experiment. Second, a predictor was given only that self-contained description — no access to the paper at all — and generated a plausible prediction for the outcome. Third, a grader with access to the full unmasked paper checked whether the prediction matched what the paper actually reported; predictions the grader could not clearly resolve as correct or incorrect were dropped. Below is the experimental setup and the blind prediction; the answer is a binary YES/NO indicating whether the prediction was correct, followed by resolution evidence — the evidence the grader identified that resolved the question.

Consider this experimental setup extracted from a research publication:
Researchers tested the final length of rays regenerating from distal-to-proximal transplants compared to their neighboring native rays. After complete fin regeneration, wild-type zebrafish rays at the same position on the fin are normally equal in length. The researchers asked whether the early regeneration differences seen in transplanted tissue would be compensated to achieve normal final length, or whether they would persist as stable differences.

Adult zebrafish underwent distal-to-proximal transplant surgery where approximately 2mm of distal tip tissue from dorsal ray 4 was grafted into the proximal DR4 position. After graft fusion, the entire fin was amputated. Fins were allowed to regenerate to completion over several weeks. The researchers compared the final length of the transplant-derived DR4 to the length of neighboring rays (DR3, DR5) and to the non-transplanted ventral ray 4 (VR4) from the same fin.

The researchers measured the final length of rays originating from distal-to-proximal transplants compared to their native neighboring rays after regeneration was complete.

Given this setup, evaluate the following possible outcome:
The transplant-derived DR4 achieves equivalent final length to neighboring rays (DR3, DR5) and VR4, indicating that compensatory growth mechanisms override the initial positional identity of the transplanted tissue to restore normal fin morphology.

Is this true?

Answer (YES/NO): NO